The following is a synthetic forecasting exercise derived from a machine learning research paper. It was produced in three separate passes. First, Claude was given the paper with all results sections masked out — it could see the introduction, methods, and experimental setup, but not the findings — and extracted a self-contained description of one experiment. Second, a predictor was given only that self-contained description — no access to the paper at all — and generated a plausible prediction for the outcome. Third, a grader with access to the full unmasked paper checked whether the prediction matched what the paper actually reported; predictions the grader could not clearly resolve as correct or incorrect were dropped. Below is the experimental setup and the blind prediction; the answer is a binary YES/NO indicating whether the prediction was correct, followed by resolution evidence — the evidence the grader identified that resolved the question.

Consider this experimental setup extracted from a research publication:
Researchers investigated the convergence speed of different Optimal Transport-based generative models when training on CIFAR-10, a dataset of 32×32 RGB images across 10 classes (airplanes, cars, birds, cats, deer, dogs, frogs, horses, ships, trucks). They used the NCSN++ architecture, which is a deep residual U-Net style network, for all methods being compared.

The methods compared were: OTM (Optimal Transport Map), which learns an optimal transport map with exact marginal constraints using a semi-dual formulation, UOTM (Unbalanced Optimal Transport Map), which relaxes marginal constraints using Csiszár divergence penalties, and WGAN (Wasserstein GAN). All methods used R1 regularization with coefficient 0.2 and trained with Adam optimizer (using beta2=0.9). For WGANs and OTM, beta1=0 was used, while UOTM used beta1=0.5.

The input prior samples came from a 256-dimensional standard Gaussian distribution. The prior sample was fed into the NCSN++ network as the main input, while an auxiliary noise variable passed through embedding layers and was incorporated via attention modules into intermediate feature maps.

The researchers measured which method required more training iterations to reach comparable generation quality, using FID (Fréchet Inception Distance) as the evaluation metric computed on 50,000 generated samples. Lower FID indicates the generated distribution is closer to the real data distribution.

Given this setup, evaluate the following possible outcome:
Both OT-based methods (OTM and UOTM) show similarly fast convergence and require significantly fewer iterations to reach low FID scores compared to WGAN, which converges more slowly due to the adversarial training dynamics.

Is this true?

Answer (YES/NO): NO